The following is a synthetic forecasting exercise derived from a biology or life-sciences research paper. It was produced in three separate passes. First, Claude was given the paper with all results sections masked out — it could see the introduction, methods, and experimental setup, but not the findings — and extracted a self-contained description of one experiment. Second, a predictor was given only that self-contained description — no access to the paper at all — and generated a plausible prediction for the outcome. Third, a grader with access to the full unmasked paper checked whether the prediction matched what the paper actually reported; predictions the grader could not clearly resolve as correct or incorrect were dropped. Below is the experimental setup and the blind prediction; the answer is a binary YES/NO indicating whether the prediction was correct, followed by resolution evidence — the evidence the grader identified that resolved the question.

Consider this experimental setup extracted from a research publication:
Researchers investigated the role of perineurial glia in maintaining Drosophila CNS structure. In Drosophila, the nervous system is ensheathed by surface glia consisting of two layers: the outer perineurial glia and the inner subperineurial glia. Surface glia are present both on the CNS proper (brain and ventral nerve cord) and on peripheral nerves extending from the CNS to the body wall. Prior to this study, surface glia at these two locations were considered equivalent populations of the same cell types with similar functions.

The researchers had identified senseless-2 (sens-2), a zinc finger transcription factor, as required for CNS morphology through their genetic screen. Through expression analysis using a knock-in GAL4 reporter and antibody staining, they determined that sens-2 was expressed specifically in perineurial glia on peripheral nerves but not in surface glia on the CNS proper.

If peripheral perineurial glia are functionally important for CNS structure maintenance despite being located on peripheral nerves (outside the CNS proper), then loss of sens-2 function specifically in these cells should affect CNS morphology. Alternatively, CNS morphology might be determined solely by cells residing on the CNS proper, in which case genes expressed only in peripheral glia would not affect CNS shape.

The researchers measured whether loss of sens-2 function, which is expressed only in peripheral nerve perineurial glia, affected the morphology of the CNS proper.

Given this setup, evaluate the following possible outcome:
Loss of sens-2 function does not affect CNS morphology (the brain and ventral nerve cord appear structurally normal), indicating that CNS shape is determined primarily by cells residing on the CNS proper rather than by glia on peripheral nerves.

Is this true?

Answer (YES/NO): NO